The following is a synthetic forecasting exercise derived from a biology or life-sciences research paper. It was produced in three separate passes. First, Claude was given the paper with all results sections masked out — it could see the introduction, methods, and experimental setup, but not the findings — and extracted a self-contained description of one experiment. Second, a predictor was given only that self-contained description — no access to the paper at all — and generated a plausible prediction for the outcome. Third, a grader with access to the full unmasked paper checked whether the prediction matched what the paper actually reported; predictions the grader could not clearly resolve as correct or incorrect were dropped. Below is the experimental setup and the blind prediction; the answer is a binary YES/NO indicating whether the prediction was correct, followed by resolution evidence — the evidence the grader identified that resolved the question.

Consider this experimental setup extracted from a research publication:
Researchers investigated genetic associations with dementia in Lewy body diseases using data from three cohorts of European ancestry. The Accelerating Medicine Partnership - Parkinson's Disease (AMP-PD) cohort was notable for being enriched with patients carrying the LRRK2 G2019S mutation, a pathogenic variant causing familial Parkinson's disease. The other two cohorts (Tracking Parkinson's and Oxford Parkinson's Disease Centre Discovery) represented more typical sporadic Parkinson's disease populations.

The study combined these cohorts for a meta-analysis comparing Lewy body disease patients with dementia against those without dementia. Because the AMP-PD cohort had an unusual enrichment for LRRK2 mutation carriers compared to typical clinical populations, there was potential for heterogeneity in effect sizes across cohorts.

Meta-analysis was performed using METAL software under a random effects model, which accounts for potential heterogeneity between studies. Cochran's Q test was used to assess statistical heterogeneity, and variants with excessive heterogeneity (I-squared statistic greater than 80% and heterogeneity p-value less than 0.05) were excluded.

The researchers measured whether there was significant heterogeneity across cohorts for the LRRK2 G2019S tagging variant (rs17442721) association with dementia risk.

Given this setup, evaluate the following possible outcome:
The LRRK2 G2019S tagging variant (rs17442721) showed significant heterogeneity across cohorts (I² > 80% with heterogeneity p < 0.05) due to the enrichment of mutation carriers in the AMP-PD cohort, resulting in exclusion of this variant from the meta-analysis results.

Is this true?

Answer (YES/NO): NO